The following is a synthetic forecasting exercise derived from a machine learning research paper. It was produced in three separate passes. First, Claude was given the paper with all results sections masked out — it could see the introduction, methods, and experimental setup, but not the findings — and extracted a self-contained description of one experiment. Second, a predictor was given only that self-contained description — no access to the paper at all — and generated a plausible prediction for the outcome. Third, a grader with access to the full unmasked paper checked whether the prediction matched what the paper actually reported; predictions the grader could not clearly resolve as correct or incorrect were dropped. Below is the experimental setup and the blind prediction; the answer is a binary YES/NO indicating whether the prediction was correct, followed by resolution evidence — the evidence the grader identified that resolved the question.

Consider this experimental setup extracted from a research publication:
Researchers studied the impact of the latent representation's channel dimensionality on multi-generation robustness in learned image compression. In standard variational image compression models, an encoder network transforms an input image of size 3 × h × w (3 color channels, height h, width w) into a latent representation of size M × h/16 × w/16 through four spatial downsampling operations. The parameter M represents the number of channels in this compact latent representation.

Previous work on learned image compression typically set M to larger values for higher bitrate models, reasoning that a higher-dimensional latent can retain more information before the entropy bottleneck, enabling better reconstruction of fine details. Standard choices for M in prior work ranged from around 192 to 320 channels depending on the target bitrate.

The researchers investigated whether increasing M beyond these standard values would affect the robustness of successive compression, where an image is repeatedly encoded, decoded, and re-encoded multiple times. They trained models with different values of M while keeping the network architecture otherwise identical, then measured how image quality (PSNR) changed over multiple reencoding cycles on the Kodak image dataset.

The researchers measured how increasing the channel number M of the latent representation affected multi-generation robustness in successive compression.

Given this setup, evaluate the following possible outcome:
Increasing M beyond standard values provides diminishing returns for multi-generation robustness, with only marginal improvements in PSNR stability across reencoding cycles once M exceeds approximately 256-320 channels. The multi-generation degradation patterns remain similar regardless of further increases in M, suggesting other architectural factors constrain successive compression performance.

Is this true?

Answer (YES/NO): NO